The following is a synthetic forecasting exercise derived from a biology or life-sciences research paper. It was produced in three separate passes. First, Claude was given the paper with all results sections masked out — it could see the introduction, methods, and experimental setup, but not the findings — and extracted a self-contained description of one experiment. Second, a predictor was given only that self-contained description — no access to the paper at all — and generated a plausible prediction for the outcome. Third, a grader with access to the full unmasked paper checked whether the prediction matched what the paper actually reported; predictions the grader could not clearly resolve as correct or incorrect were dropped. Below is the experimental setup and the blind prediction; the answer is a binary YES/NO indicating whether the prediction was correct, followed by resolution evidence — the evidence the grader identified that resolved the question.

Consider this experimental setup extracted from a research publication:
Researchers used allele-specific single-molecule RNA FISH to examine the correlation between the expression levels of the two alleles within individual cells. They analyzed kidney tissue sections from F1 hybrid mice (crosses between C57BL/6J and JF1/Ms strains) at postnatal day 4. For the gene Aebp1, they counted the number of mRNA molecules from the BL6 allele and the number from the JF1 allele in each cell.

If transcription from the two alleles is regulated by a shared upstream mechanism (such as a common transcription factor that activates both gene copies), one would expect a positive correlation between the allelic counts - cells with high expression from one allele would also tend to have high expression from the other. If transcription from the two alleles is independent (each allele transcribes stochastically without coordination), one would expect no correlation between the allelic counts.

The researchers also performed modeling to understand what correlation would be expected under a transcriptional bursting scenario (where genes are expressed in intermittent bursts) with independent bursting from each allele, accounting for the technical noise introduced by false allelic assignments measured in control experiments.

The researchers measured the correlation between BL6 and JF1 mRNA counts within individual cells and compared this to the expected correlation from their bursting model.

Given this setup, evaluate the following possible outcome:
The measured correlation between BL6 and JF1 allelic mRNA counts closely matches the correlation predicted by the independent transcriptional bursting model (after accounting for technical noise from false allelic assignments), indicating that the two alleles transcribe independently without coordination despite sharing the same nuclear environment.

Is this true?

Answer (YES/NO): NO